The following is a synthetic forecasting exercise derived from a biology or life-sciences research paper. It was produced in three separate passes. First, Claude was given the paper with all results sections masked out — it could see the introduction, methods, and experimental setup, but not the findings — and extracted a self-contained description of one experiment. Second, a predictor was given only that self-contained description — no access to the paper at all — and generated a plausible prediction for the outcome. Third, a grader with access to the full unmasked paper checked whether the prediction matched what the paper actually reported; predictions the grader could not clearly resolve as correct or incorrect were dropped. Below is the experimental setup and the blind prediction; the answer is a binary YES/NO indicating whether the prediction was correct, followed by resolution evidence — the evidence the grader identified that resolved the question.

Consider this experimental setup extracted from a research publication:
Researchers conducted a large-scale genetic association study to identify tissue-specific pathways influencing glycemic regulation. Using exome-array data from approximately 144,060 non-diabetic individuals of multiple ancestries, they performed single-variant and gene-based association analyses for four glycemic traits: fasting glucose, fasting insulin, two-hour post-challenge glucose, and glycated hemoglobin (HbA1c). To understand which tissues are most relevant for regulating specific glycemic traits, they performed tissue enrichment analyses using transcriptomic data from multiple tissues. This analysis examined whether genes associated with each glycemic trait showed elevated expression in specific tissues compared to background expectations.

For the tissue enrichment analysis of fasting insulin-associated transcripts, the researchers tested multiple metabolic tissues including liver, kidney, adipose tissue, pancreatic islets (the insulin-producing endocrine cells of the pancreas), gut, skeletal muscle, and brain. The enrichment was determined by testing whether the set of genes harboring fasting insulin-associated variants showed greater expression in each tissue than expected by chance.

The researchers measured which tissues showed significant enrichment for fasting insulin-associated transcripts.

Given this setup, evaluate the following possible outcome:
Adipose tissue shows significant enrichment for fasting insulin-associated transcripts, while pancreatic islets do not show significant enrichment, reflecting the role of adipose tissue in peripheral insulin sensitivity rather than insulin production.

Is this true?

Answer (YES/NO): YES